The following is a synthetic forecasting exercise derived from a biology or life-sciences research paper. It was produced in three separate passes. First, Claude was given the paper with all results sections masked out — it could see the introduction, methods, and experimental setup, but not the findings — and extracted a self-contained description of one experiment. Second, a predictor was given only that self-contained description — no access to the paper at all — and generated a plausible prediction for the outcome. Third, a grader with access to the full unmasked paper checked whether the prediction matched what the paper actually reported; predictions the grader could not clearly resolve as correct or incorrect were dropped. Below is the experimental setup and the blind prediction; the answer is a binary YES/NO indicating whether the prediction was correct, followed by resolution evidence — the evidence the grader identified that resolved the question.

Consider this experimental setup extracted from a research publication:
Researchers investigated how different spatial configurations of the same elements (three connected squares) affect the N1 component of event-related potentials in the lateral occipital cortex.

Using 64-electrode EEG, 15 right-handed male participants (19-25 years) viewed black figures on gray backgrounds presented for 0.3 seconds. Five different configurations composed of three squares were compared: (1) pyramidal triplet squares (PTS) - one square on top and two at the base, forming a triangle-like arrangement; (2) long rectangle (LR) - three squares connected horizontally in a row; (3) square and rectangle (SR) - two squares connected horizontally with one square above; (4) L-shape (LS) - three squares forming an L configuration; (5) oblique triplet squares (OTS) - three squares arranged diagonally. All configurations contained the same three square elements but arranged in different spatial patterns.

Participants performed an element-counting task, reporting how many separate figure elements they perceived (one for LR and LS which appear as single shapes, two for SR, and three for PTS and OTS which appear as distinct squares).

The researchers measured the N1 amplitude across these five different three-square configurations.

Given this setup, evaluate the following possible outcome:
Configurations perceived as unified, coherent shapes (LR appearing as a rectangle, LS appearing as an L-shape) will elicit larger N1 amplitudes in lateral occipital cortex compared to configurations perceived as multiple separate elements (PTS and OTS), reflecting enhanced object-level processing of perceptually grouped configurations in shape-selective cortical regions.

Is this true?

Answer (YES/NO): NO